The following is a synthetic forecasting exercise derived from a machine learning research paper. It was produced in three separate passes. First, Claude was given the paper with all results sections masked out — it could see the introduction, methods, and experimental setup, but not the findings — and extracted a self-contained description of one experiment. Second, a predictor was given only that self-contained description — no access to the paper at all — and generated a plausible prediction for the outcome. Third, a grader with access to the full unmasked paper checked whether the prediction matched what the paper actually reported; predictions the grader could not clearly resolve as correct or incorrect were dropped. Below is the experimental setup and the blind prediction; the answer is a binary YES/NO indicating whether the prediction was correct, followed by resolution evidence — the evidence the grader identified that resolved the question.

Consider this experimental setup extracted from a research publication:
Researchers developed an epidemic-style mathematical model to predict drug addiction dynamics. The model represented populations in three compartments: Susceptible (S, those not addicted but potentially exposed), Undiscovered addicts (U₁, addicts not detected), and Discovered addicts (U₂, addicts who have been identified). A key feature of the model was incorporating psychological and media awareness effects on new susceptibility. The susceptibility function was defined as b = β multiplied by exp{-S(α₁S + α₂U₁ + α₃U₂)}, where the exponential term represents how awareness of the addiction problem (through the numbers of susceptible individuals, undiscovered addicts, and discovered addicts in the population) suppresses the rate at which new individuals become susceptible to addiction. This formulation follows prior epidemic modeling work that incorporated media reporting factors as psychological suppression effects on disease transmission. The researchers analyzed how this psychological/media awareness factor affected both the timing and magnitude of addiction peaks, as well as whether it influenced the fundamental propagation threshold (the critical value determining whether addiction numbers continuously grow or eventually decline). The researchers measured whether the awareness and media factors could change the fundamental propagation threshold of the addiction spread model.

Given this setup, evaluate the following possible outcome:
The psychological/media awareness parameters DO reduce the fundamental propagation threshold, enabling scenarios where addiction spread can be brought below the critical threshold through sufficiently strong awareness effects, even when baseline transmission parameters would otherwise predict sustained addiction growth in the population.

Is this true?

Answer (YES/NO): NO